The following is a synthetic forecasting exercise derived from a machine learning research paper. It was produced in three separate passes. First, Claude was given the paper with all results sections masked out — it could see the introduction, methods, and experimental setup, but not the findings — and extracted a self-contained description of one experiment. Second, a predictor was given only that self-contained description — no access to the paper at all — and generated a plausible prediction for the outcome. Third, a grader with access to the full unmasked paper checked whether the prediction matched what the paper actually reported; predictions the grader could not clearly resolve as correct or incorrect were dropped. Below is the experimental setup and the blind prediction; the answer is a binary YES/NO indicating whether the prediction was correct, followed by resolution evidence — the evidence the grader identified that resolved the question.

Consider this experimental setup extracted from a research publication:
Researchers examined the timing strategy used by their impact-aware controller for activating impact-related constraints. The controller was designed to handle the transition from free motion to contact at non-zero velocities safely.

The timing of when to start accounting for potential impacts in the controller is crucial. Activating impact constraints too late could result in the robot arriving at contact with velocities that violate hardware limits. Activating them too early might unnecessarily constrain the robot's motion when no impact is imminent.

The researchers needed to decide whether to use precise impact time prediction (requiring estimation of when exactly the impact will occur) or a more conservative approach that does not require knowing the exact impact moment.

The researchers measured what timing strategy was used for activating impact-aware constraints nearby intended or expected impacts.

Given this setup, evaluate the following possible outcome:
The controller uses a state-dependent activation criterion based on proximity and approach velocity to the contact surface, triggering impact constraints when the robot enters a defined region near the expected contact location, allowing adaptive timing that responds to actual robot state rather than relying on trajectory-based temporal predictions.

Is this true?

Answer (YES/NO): NO